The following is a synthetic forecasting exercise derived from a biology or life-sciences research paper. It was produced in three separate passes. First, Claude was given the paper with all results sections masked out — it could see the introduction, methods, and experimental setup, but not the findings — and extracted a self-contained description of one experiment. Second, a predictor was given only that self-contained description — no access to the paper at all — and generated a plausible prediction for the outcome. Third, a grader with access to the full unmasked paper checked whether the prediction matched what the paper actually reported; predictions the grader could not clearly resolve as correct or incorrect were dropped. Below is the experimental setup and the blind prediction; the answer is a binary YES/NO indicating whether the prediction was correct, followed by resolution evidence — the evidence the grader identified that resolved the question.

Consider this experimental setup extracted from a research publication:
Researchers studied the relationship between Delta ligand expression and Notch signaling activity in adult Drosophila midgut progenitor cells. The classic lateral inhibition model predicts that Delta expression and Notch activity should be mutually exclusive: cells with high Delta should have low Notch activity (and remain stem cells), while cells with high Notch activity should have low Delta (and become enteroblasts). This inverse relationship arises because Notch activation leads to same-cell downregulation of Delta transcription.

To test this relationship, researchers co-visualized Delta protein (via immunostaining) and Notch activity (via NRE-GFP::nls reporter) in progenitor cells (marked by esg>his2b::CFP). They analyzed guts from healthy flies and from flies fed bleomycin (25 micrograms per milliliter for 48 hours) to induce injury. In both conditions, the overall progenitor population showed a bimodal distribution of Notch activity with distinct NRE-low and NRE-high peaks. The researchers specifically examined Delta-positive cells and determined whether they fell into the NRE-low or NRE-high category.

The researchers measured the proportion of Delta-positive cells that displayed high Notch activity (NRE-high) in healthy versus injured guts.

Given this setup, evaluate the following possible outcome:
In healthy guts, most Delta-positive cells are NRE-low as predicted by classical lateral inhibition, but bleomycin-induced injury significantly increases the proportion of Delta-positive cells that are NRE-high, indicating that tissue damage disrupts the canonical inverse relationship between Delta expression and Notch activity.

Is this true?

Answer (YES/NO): YES